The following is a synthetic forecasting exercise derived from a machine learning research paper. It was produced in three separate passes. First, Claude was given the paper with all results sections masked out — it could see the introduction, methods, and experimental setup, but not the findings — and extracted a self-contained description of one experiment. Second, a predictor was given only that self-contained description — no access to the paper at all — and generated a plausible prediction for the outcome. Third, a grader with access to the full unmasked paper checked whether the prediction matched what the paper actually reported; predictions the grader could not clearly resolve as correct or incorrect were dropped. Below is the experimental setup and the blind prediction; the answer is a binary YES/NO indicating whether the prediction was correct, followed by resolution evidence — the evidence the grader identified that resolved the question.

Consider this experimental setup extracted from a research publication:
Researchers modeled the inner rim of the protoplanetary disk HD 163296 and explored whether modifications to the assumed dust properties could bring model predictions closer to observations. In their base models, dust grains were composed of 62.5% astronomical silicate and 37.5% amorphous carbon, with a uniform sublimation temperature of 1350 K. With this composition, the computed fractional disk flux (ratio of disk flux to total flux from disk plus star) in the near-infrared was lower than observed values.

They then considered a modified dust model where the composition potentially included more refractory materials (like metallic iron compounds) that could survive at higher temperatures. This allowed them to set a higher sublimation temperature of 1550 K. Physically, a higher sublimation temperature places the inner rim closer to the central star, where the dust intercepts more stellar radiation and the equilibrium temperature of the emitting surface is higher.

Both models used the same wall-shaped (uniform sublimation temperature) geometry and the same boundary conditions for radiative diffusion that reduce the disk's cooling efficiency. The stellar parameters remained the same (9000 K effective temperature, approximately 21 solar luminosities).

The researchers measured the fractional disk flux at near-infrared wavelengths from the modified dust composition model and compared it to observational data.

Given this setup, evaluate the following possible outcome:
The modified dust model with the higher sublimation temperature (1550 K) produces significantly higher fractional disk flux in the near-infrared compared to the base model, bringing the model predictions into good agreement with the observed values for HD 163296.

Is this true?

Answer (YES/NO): YES